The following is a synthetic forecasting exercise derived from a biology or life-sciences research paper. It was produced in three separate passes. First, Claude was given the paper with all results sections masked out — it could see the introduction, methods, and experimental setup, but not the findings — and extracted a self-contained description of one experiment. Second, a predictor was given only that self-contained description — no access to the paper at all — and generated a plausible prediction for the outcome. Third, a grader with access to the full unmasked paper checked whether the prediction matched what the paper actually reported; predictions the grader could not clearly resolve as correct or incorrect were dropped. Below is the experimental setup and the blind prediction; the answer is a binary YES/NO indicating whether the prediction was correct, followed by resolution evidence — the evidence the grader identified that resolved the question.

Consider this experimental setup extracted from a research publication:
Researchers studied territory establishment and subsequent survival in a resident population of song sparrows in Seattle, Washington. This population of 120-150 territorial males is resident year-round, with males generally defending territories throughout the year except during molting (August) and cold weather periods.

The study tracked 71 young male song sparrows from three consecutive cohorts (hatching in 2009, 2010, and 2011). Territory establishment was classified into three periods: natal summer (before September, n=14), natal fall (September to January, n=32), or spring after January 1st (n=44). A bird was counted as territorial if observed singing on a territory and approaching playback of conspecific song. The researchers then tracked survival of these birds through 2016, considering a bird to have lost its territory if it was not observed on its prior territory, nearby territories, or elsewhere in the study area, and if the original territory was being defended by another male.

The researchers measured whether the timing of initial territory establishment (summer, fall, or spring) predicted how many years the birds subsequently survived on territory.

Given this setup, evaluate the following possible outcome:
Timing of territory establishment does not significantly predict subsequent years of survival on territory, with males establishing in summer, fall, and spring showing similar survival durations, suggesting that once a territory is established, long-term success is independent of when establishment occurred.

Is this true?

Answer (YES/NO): YES